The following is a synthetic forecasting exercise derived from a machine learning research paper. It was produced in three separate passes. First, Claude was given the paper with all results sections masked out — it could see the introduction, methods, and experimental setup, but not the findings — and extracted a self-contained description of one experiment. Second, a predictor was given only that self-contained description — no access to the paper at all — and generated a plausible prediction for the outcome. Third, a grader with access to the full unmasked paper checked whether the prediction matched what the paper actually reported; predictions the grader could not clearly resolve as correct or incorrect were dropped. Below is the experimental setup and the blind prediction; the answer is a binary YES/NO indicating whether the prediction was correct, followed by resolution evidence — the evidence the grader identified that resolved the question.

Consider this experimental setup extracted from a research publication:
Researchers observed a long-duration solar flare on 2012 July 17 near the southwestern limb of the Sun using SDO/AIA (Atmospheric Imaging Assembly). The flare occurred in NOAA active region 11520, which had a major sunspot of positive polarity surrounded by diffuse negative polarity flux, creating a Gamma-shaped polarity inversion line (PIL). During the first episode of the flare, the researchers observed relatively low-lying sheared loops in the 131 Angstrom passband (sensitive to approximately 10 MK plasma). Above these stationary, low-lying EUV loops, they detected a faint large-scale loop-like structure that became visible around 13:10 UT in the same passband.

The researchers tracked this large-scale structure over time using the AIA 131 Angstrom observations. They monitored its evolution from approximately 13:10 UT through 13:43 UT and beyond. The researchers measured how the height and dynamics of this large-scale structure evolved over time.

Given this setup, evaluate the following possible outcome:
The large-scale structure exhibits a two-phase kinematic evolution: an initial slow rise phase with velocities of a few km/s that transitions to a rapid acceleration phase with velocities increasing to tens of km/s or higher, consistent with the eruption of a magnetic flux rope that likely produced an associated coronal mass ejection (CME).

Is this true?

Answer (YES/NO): YES